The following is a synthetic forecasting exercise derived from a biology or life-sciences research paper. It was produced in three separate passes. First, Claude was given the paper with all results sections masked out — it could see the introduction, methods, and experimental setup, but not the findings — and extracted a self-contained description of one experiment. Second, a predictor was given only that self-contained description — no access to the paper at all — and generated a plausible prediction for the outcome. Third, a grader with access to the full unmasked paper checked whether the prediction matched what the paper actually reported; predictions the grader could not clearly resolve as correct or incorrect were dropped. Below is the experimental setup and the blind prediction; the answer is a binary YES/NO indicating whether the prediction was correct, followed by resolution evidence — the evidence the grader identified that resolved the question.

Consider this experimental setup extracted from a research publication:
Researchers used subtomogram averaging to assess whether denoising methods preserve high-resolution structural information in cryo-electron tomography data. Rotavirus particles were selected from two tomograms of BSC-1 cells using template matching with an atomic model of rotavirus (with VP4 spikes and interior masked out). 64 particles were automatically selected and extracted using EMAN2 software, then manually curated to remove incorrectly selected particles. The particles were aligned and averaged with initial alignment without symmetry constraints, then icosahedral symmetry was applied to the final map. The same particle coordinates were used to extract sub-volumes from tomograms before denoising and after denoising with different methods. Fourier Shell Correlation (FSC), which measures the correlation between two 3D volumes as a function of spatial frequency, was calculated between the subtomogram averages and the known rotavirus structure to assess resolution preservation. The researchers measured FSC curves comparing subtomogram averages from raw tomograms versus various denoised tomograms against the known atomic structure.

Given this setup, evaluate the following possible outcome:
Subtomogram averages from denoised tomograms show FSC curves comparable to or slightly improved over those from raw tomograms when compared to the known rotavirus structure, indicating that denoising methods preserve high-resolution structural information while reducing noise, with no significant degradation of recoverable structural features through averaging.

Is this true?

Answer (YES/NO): NO